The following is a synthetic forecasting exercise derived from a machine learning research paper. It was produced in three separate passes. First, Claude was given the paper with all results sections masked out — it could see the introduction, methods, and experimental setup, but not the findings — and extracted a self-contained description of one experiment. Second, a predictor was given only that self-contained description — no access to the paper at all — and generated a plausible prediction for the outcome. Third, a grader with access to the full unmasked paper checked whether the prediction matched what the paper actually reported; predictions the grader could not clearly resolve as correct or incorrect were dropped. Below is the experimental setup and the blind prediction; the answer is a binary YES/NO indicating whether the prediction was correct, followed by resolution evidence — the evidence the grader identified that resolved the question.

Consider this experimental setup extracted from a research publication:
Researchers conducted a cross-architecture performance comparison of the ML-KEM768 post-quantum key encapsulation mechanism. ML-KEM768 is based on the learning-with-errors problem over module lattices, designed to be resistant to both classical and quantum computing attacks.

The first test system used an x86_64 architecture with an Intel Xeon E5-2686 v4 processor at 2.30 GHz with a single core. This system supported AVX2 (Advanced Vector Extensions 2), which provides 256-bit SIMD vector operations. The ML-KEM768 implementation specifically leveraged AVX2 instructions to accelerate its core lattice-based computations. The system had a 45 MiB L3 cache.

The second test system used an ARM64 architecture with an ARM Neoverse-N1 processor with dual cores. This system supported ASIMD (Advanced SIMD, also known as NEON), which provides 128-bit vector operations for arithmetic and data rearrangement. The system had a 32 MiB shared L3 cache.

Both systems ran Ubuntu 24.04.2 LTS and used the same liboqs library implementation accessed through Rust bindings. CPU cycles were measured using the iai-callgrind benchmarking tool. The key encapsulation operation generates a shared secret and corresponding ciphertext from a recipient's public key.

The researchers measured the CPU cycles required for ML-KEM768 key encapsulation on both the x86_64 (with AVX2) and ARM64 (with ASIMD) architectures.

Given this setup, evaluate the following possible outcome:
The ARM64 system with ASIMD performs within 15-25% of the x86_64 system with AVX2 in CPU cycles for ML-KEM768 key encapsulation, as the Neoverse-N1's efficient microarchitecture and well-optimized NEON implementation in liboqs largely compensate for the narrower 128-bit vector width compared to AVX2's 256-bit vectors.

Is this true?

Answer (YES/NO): NO